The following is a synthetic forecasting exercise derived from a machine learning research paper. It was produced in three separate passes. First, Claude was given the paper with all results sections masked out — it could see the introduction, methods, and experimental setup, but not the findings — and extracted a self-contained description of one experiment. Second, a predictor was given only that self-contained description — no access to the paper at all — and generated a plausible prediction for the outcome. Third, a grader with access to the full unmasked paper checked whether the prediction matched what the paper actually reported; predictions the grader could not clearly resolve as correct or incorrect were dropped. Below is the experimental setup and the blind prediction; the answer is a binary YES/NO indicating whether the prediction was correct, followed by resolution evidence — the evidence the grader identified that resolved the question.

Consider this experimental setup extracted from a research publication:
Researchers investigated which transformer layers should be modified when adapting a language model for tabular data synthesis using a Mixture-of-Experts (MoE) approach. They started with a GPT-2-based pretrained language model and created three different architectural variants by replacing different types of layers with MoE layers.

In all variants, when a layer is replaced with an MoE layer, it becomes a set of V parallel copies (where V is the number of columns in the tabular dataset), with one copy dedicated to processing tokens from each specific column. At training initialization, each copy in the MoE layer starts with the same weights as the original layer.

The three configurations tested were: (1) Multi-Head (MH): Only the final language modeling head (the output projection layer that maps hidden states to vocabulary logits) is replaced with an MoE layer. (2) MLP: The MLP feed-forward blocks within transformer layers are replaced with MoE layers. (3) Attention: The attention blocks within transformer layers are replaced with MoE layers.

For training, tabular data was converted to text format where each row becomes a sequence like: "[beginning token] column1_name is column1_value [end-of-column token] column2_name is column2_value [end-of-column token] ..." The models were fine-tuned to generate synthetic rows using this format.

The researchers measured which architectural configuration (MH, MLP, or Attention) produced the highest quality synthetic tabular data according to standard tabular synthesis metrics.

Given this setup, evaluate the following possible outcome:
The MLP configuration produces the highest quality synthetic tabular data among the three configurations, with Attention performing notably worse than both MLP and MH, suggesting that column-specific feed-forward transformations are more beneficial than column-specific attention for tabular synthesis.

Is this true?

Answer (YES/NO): NO